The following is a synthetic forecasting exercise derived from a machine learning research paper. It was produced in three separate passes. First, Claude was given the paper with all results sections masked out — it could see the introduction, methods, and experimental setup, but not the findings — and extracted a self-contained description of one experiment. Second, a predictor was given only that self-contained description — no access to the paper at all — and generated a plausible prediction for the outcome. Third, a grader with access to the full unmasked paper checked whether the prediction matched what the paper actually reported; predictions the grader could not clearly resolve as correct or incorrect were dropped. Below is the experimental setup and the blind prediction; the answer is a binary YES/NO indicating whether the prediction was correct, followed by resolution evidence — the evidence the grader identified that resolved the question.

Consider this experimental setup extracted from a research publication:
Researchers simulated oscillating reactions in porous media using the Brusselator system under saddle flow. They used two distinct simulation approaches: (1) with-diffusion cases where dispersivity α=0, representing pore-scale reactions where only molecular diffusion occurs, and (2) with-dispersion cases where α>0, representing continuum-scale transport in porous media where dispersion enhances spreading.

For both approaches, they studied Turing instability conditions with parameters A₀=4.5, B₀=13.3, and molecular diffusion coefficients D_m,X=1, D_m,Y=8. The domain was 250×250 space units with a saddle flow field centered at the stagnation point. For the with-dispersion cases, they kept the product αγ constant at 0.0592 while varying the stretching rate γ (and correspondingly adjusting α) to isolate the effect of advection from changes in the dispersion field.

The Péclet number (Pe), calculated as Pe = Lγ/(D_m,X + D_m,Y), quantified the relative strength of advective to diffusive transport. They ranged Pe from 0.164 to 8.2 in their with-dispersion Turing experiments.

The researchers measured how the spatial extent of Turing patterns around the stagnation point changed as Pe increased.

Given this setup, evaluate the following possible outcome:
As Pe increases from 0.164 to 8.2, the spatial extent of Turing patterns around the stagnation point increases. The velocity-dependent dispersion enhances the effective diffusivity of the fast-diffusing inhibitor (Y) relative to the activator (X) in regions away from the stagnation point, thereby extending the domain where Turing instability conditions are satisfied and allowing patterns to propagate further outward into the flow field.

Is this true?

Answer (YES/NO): NO